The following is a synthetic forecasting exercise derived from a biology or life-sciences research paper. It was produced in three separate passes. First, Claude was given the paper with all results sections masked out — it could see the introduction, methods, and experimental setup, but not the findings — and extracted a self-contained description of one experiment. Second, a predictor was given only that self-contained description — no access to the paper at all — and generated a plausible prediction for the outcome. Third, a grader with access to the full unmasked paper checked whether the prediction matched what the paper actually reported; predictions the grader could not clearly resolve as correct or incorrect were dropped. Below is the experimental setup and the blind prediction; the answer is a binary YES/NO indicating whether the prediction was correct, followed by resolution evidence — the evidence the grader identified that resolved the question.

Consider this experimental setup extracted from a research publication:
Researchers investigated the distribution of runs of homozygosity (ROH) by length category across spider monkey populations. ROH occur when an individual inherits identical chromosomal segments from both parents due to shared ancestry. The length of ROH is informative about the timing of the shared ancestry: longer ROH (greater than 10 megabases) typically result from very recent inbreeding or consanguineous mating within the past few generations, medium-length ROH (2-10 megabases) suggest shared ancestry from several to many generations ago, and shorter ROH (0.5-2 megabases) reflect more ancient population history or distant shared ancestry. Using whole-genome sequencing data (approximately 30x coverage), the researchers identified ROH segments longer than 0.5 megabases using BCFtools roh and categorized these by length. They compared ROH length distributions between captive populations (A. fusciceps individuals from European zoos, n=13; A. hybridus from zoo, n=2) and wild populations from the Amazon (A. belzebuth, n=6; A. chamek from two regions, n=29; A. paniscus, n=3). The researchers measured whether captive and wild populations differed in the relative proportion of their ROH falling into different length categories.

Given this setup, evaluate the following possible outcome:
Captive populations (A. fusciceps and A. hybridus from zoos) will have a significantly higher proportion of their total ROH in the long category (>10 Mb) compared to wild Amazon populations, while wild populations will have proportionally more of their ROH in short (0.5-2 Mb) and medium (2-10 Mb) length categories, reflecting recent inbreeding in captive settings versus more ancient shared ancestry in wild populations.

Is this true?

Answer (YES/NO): NO